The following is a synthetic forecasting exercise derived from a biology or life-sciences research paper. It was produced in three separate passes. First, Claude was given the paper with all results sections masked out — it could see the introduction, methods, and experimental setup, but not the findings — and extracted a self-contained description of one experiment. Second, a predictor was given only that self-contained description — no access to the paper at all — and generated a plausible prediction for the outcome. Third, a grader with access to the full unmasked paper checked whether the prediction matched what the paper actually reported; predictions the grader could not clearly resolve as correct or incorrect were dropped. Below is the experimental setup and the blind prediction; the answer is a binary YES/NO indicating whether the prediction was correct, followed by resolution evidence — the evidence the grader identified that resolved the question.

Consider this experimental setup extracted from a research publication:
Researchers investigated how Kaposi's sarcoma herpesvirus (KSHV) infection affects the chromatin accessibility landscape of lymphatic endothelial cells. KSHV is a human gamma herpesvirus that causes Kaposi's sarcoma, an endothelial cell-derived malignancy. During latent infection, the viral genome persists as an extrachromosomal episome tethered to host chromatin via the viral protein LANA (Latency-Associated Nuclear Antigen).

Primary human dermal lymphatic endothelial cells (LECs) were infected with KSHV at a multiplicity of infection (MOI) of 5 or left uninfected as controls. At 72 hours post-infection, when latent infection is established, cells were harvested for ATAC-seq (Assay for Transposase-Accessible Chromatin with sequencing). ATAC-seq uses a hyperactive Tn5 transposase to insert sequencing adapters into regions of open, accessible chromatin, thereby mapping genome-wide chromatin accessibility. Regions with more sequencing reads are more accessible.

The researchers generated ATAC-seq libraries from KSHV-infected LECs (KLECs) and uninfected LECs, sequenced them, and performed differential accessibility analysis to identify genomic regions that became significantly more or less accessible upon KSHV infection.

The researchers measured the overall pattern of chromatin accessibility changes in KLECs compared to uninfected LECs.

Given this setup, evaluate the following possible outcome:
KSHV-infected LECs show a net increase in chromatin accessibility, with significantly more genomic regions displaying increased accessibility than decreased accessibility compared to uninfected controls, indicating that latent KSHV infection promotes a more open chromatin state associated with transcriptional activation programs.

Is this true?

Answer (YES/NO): YES